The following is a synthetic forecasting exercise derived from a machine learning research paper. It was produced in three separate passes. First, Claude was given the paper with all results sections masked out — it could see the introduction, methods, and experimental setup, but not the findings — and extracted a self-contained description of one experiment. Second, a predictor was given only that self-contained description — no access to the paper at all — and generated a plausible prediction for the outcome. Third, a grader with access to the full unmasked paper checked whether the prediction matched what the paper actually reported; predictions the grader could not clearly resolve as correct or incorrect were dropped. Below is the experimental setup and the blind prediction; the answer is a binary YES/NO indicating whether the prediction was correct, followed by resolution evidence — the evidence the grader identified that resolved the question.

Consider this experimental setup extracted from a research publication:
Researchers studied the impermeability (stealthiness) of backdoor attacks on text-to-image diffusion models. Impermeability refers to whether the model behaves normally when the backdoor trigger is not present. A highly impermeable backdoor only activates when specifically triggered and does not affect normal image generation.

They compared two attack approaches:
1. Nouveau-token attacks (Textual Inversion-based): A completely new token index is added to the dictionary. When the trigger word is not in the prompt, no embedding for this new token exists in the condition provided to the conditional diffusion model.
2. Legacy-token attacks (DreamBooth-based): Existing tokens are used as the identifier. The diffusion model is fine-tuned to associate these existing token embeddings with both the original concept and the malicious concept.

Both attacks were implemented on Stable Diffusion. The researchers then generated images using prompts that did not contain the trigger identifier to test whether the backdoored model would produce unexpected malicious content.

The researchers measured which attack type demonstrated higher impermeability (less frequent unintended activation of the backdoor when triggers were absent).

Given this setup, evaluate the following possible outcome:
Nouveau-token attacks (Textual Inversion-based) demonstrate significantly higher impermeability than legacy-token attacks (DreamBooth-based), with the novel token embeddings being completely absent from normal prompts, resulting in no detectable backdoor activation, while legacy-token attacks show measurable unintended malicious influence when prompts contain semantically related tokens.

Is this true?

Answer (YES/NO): YES